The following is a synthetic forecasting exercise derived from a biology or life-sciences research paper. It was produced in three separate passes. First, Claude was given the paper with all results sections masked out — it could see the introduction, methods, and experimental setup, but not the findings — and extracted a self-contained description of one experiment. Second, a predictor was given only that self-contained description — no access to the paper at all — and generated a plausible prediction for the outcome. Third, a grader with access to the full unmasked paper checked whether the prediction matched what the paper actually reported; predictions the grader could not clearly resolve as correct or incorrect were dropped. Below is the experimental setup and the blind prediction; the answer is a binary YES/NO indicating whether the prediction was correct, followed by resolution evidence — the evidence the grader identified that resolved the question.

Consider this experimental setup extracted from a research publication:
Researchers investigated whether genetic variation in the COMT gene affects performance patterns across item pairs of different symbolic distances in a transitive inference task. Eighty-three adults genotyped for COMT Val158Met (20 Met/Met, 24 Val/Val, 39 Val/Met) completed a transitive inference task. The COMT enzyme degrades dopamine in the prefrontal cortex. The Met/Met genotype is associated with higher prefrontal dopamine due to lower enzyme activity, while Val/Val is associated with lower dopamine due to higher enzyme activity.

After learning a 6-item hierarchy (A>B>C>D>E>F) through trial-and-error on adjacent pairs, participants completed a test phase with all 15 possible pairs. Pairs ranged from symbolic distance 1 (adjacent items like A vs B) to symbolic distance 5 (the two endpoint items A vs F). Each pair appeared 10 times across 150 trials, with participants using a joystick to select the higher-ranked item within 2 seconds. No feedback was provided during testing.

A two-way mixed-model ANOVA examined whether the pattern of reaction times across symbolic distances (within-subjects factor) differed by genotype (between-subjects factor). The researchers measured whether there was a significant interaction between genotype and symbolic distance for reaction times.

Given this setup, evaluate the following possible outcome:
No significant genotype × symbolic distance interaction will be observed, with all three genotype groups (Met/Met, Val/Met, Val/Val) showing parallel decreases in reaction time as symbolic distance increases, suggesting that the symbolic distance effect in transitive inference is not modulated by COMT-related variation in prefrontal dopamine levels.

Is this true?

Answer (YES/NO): YES